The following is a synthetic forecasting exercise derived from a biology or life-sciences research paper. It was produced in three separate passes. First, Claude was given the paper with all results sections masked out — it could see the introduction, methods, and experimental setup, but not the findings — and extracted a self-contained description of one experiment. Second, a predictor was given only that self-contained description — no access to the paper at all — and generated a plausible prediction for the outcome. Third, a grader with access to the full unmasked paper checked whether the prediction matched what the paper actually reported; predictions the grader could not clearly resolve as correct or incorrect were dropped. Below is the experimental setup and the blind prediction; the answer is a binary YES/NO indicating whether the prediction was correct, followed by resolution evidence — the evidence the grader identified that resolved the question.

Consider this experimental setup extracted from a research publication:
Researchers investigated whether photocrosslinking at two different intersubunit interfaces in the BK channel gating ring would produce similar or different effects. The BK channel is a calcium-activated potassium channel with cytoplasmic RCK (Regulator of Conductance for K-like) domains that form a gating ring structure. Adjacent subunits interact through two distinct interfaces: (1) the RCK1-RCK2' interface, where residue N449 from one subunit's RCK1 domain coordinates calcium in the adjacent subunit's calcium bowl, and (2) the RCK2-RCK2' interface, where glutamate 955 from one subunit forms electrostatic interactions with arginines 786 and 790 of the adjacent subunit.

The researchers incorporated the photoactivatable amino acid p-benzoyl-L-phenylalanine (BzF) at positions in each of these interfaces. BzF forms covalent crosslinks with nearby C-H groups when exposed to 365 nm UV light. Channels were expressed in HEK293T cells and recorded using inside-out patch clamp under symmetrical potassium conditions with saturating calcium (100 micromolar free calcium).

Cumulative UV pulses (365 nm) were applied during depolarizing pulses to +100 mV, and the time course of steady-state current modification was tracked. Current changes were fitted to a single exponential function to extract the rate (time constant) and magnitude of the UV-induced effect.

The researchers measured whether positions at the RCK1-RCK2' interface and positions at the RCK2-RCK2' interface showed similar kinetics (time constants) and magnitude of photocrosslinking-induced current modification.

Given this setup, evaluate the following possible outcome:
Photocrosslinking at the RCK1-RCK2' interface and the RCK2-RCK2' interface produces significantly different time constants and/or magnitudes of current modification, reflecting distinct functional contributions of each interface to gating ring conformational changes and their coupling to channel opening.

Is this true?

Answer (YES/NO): YES